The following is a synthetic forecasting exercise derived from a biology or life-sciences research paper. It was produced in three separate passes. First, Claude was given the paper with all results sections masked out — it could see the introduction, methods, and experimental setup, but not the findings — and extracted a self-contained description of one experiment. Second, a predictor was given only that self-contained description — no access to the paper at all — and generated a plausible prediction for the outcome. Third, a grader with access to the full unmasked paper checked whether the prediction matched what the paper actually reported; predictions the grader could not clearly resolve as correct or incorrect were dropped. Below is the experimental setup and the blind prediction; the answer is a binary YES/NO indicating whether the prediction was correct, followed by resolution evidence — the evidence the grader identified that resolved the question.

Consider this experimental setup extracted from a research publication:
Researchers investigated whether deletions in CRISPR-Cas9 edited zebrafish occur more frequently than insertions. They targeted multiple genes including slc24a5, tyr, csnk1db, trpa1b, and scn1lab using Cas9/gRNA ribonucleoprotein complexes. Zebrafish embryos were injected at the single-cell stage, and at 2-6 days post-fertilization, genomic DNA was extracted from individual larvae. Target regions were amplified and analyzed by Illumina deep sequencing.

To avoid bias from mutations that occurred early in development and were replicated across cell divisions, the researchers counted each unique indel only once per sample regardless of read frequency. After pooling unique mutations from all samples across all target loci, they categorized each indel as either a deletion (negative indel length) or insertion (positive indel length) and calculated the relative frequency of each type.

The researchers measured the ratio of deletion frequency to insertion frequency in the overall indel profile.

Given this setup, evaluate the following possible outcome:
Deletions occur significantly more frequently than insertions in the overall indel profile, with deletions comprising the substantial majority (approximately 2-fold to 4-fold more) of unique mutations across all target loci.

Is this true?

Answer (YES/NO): NO